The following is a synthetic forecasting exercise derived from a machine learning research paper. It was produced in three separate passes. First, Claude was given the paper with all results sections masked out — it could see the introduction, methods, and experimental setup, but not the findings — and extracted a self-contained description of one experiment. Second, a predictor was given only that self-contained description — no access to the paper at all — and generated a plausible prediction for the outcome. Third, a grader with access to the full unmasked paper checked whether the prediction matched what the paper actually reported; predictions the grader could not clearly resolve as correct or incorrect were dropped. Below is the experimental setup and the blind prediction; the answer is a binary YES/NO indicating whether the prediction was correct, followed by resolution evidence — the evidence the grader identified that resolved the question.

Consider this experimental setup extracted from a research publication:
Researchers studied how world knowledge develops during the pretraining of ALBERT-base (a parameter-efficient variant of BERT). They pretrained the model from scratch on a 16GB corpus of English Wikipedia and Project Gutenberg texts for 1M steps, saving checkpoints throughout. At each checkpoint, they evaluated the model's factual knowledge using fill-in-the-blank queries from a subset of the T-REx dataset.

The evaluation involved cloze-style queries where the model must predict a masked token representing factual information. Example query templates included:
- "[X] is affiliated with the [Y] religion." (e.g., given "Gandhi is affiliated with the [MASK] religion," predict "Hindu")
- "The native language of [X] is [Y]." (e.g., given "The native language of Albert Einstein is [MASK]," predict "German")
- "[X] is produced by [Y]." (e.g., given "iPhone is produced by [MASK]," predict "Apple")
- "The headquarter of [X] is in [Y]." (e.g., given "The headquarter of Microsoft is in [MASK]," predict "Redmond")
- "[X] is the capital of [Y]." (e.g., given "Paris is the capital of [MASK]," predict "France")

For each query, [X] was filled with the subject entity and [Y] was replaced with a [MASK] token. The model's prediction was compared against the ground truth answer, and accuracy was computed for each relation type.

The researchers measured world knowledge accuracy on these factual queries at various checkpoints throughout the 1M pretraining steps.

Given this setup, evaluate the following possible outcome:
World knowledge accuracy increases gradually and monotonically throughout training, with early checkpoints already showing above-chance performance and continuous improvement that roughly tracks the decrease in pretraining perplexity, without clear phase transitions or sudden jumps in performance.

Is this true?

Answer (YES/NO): NO